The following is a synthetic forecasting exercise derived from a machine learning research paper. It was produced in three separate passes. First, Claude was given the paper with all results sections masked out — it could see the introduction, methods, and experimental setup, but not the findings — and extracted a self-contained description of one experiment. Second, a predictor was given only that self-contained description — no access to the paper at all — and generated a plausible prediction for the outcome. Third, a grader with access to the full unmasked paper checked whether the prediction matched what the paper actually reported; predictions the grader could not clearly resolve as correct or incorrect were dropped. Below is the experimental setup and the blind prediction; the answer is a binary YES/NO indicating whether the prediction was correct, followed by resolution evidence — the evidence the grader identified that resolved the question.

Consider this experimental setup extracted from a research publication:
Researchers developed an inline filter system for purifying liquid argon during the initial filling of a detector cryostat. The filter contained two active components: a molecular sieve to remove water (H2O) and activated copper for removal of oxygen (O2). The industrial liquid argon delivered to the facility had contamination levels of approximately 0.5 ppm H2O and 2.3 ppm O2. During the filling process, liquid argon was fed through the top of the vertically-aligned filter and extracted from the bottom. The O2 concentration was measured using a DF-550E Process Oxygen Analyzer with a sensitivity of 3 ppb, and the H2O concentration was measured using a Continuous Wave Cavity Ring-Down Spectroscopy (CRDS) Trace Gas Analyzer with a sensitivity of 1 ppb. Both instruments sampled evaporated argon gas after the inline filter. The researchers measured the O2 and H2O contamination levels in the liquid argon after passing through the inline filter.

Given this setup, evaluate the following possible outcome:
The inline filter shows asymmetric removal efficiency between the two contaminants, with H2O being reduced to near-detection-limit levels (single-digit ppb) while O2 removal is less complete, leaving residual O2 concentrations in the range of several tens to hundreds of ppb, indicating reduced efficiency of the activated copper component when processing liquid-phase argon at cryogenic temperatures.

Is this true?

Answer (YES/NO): NO